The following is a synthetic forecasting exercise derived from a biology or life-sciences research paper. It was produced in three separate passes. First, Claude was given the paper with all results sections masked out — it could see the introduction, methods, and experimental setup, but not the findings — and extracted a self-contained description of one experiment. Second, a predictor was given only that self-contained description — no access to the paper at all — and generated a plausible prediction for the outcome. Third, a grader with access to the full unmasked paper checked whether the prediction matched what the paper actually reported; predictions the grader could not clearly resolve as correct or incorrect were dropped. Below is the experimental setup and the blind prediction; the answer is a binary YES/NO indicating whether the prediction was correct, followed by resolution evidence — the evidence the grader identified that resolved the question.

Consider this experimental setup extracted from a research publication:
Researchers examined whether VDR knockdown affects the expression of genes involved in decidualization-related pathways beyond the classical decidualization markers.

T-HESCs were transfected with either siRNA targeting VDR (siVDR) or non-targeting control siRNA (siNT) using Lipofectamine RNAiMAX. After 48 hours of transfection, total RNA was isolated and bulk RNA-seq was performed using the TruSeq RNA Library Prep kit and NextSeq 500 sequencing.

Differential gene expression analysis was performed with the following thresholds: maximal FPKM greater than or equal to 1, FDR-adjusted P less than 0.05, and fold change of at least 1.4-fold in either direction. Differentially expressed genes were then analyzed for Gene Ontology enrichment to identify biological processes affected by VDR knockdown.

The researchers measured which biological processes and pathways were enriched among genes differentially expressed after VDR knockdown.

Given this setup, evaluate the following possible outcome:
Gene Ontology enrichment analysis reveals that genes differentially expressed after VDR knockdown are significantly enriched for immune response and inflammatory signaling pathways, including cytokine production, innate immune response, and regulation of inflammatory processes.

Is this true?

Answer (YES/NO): YES